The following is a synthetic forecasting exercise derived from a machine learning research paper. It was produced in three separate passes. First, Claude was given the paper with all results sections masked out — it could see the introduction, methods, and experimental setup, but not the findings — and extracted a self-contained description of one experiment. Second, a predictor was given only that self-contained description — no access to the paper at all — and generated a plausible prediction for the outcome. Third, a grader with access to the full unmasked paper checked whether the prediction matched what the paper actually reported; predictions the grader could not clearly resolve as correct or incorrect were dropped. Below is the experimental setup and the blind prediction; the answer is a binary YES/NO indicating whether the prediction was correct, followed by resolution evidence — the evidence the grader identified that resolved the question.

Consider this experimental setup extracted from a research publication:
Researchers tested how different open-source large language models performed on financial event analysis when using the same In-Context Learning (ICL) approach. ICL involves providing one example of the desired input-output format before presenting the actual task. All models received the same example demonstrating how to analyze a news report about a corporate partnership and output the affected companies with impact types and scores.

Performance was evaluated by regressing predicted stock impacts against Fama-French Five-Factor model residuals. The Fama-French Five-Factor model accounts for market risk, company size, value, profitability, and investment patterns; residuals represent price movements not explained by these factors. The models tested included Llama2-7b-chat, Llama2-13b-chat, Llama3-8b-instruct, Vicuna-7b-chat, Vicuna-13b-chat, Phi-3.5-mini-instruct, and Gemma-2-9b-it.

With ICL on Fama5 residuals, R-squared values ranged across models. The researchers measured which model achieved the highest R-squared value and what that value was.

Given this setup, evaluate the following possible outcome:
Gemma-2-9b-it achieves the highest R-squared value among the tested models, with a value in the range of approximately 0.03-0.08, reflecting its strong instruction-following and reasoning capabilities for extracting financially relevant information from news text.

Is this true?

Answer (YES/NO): NO